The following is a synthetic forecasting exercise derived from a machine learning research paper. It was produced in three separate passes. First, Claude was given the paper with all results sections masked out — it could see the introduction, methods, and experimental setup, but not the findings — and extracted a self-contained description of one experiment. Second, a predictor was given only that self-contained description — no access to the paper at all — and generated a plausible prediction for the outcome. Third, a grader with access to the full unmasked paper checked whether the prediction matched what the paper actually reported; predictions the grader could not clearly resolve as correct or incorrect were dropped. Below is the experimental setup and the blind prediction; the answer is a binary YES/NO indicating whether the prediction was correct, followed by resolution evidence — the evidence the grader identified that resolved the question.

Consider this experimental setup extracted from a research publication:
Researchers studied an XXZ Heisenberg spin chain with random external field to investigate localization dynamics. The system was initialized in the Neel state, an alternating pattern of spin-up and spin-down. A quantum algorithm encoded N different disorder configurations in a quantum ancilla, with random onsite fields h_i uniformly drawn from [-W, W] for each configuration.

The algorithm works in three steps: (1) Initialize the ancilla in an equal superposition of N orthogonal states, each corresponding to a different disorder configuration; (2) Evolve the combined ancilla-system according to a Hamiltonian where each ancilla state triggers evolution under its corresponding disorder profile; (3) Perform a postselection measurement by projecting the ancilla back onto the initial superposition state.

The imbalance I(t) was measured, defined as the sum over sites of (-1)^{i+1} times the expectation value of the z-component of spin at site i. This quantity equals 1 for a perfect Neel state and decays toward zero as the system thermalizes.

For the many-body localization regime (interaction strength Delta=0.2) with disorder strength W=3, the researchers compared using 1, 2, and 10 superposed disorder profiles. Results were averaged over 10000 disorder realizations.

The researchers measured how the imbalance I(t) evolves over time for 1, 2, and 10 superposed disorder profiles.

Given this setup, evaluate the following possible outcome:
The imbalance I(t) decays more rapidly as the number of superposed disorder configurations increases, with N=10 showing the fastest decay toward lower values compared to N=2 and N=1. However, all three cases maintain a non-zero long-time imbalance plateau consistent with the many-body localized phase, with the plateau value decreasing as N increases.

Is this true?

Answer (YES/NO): NO